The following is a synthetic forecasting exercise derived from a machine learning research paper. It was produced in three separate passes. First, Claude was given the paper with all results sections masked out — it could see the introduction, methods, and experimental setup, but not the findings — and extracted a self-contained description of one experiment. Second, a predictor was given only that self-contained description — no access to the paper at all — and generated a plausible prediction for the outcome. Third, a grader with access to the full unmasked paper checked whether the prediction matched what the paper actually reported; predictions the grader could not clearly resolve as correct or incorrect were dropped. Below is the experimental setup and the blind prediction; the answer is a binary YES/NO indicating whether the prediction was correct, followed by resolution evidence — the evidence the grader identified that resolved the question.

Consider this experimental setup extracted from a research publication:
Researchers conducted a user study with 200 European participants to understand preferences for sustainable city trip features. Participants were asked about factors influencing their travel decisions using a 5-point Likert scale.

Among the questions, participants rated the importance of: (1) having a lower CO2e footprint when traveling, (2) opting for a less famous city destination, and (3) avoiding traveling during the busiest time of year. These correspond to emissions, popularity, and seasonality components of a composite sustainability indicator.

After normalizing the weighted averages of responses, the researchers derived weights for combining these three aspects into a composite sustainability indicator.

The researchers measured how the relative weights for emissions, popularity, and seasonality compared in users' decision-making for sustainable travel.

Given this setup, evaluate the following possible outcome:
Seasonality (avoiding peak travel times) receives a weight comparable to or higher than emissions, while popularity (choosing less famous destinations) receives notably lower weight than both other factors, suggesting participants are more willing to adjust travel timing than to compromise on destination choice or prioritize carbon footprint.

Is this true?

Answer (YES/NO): NO